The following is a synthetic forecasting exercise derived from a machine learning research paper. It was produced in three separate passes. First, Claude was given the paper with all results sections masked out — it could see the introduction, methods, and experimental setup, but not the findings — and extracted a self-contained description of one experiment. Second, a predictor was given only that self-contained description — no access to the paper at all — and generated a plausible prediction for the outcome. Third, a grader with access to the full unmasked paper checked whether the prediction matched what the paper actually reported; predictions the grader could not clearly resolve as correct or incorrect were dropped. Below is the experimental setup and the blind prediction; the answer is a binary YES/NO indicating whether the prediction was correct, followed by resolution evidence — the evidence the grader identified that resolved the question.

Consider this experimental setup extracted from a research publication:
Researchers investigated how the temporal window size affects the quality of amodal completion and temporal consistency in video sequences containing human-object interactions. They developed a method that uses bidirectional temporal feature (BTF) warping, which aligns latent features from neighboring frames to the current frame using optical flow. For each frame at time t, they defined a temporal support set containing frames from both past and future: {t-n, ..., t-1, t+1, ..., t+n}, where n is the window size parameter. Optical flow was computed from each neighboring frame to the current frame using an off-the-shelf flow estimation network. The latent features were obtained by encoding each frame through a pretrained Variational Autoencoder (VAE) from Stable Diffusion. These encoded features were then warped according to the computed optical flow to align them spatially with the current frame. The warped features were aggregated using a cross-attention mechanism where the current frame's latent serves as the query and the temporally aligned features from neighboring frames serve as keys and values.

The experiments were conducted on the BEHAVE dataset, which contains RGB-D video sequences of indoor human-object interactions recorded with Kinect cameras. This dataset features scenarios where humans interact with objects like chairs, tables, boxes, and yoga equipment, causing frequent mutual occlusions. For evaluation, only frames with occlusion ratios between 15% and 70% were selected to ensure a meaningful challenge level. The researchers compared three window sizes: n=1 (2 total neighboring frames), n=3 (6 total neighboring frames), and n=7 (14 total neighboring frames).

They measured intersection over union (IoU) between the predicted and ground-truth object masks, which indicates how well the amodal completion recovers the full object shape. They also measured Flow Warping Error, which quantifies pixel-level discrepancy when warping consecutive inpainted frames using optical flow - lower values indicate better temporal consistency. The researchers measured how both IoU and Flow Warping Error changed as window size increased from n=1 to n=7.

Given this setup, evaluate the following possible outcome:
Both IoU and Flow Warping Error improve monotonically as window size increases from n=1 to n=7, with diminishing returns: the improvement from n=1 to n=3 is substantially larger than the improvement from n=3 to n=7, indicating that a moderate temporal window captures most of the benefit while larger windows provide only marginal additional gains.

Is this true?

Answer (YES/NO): NO